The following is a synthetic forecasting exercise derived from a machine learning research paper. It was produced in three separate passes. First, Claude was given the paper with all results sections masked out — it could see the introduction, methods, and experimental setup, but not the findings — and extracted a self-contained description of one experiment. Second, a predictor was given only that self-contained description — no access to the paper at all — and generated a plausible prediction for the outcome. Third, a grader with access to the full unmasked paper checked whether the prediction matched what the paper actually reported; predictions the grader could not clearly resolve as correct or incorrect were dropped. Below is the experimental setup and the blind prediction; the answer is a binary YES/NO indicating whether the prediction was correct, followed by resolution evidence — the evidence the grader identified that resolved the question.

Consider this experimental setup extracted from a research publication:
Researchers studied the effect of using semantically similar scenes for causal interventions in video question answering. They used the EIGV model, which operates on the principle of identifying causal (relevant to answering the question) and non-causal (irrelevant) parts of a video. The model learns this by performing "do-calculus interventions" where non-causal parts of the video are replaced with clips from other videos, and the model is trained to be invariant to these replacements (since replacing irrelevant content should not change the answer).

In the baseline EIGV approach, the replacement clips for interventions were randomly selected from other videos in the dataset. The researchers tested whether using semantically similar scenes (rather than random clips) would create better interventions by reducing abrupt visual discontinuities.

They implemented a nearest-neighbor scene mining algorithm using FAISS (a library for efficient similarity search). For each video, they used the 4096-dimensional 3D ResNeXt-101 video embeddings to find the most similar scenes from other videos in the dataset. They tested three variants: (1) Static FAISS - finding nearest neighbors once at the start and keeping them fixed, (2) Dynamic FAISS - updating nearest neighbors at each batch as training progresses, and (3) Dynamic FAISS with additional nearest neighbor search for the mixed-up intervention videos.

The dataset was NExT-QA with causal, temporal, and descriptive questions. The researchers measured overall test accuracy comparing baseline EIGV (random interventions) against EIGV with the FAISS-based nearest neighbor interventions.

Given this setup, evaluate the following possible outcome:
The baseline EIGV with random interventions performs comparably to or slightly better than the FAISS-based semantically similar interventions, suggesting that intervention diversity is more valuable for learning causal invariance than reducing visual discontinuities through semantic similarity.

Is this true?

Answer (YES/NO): YES